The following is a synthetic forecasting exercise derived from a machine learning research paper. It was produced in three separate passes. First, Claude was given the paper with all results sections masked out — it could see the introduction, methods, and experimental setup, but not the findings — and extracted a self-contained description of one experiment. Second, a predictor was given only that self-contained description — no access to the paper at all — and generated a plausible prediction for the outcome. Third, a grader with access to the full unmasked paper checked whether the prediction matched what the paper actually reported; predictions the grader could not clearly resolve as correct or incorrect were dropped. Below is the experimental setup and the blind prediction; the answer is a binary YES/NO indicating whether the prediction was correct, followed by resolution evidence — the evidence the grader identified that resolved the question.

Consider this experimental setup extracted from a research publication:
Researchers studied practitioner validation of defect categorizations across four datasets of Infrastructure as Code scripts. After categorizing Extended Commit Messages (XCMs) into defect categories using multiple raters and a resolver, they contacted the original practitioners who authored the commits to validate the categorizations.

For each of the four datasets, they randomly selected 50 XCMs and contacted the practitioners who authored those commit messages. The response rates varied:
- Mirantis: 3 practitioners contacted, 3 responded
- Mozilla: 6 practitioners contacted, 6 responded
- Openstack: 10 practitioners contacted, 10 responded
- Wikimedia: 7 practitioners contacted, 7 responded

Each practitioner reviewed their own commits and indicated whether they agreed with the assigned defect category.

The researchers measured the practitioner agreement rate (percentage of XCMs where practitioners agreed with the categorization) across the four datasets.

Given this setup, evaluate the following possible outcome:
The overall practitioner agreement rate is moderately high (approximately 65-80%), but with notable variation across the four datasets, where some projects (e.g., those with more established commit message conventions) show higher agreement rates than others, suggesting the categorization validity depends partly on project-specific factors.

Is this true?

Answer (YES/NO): NO